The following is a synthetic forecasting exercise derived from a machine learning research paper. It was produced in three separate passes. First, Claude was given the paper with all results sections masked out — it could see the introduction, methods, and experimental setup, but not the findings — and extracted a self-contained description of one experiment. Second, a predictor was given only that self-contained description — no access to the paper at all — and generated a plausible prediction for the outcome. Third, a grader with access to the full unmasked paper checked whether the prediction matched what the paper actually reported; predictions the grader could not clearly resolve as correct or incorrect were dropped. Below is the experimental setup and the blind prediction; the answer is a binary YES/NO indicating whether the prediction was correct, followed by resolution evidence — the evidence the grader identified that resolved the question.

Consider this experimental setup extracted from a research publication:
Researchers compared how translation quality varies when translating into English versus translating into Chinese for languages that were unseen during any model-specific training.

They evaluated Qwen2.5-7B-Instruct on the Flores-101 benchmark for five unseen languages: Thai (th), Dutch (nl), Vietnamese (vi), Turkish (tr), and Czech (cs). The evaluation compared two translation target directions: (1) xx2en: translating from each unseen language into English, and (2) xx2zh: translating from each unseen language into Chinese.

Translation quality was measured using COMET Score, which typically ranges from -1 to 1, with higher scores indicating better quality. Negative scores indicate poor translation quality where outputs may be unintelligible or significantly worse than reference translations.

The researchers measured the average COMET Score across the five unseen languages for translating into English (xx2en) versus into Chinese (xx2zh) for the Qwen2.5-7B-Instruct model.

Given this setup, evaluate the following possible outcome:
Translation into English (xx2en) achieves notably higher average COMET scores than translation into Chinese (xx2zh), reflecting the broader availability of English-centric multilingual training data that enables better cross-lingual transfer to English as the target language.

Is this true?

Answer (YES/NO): YES